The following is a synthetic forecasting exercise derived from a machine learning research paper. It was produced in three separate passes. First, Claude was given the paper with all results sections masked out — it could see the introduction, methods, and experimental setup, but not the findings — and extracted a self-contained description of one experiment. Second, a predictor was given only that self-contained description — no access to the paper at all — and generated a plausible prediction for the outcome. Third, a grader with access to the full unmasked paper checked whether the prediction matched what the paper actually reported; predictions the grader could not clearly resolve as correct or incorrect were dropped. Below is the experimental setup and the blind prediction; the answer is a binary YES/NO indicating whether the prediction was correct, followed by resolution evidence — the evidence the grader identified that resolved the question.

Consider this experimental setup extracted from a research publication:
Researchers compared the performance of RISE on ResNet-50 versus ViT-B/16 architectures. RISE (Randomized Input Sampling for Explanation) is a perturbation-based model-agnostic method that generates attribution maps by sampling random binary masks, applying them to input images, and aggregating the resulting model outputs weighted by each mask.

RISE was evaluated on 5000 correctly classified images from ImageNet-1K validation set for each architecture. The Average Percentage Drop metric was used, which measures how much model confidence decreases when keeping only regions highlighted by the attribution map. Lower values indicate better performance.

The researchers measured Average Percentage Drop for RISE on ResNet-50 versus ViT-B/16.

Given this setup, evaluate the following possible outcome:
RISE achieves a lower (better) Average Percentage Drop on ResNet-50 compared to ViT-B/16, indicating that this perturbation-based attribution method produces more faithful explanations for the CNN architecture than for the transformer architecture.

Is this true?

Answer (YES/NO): YES